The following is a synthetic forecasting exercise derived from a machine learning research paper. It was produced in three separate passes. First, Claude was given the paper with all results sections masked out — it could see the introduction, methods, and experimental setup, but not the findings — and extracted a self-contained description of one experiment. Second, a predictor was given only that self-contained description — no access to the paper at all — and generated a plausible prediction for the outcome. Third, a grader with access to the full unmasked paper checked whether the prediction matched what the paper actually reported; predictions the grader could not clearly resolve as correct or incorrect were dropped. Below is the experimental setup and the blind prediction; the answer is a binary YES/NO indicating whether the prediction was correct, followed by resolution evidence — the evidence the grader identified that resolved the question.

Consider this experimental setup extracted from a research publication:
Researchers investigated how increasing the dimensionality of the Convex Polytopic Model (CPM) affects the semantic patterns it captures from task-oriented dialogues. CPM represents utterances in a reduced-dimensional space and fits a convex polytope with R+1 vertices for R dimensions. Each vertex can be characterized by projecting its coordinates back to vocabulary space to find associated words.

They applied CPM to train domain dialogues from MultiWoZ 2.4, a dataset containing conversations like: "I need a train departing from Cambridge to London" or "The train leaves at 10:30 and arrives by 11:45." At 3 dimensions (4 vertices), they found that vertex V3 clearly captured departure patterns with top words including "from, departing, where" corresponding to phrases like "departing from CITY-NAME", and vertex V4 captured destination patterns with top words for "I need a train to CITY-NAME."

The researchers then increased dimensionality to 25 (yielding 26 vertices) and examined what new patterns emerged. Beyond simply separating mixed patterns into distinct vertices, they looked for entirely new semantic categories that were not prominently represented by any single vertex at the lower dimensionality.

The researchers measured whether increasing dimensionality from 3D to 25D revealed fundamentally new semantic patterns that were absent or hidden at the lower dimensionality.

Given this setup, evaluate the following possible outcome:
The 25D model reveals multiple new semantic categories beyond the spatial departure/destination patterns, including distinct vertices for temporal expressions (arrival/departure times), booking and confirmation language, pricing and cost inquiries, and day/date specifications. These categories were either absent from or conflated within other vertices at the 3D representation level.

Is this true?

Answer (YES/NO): NO